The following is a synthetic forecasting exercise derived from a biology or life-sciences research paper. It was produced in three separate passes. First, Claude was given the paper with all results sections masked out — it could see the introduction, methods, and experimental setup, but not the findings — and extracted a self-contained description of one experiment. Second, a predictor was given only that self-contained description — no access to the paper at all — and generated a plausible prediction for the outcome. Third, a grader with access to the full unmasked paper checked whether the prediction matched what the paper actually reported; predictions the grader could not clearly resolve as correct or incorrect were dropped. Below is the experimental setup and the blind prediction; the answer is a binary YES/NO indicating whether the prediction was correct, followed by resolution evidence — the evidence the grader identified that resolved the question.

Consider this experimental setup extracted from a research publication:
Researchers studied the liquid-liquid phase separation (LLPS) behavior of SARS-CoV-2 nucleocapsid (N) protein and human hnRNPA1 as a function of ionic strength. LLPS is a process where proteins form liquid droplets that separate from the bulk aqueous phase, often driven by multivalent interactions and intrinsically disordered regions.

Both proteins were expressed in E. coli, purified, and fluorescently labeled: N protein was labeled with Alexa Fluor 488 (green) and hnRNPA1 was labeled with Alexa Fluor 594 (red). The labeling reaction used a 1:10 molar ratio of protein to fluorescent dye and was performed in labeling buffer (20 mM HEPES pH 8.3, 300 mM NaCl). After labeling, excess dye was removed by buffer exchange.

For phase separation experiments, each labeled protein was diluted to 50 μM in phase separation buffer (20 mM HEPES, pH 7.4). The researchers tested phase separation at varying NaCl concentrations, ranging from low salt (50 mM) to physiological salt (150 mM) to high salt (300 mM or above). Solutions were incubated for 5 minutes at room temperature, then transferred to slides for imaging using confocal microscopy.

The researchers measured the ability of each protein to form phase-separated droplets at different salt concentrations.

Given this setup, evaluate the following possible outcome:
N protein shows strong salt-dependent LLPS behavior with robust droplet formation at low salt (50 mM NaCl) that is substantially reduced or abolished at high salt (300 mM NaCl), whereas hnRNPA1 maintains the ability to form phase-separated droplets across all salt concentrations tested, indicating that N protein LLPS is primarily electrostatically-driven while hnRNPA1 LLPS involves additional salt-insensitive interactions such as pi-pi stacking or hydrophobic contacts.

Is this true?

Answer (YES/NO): NO